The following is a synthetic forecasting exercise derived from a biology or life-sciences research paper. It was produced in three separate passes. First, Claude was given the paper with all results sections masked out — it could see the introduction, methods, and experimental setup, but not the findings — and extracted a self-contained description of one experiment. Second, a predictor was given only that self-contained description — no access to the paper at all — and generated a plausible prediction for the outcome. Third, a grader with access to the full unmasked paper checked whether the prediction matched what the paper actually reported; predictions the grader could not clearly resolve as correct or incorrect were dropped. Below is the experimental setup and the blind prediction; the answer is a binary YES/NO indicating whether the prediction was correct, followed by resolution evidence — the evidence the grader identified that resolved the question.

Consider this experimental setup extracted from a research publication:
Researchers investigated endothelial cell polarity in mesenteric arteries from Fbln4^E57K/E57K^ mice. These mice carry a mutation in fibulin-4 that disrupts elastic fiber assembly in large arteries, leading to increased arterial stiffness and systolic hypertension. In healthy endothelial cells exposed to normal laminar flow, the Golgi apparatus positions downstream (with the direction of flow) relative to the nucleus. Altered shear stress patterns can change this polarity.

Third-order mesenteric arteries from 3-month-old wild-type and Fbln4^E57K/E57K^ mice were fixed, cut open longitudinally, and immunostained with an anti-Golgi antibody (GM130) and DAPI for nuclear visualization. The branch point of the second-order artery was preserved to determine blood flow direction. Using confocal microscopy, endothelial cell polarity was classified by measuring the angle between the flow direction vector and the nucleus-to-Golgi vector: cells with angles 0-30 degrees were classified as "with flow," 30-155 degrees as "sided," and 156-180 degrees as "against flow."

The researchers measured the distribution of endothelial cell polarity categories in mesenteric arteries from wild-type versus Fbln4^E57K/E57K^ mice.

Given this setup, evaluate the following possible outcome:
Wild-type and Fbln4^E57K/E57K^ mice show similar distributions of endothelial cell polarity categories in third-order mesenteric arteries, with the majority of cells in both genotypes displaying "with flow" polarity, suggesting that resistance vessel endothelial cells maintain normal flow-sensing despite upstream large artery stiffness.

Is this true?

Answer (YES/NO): NO